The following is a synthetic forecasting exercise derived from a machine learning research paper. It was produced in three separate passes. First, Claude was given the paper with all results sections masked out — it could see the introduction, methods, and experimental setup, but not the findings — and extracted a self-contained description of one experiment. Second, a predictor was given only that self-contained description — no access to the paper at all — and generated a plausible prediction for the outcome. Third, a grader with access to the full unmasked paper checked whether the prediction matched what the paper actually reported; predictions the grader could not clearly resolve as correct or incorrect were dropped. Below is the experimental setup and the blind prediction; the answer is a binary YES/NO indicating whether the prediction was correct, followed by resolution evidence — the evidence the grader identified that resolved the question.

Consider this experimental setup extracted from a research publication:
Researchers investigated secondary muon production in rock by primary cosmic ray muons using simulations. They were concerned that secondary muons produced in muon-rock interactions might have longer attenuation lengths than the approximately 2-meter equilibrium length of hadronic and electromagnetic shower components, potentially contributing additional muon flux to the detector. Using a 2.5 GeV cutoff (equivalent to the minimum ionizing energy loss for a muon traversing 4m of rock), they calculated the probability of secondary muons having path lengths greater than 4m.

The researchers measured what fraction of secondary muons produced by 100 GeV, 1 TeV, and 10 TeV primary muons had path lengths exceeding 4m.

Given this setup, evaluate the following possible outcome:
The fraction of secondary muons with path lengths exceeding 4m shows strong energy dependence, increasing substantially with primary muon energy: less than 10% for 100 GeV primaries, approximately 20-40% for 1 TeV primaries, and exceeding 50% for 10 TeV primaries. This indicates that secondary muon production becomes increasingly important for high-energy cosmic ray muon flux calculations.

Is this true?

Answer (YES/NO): NO